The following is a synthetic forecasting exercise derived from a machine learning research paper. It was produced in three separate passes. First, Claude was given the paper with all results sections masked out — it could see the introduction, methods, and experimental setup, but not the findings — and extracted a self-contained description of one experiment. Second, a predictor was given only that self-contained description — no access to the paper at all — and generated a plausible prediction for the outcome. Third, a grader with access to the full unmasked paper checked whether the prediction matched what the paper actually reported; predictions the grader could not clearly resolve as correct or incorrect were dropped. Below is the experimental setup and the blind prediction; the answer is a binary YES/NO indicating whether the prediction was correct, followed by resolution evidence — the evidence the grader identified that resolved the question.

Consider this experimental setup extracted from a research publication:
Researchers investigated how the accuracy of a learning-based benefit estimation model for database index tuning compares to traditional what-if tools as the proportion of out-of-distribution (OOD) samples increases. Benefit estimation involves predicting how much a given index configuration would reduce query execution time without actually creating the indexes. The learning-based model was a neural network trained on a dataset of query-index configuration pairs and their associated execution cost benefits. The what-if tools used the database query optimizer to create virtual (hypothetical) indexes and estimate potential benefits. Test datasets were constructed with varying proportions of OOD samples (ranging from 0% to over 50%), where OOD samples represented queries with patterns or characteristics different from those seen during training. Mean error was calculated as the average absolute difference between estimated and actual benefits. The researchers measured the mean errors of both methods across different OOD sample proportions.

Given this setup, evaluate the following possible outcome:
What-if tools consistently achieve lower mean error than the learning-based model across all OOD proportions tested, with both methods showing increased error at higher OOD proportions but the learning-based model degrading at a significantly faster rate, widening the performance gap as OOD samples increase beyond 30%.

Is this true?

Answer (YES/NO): NO